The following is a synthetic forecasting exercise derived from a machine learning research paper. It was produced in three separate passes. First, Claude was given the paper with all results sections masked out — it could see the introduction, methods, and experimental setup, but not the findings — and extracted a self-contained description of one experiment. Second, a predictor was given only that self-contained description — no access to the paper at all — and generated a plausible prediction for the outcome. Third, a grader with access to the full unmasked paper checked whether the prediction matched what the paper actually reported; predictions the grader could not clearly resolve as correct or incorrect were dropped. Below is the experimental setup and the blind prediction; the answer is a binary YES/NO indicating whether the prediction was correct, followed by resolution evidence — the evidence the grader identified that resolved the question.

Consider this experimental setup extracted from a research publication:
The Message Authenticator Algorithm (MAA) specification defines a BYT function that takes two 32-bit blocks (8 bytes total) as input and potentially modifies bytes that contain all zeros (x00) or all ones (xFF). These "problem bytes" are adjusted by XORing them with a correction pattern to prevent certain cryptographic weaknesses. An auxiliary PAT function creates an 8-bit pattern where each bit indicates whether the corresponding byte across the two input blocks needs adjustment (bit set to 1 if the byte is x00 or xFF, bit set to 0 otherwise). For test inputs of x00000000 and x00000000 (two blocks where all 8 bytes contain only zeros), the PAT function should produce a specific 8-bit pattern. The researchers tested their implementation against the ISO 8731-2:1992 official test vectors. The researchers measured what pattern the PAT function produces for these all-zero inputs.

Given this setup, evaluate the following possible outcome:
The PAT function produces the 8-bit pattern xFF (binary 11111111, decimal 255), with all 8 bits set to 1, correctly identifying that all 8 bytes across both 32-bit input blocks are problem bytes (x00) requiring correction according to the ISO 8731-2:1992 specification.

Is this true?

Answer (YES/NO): YES